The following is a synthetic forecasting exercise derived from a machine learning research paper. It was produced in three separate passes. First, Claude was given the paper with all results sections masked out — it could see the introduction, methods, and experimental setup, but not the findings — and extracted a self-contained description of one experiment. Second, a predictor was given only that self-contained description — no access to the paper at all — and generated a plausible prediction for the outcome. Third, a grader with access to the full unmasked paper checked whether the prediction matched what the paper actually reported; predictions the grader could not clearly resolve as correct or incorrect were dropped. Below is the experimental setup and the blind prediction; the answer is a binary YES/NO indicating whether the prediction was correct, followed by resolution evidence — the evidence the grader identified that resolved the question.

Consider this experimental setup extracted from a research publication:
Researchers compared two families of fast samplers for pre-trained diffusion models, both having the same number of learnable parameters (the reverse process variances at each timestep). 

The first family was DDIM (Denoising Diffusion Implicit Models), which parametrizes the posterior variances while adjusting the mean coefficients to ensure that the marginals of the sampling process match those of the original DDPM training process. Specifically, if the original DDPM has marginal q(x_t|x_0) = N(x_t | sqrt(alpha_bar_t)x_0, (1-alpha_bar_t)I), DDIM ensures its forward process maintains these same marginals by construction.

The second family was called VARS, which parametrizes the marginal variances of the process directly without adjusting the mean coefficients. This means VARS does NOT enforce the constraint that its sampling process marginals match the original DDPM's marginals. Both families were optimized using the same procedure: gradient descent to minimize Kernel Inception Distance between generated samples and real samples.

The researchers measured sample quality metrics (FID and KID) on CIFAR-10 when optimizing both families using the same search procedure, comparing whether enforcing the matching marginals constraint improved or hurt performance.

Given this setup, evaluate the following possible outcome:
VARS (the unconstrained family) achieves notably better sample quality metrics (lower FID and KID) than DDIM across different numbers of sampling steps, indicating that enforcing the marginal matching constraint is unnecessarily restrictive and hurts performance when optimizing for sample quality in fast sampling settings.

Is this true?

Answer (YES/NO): NO